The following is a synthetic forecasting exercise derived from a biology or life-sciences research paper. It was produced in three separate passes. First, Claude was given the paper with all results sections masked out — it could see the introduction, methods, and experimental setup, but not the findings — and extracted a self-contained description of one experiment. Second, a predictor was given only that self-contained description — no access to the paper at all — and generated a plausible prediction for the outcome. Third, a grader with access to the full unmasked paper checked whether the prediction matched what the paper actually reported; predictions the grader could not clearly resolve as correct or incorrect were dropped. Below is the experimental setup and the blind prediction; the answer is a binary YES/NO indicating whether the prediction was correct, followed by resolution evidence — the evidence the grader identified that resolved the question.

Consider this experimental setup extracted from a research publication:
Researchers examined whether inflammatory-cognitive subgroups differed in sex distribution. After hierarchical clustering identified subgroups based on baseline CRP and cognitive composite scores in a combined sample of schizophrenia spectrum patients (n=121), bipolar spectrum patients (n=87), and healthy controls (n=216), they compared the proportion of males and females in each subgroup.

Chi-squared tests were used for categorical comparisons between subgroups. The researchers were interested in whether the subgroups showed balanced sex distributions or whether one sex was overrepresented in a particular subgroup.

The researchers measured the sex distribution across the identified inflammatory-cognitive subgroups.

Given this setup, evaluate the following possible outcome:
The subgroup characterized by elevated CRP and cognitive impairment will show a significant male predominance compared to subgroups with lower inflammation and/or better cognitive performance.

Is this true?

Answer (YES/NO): NO